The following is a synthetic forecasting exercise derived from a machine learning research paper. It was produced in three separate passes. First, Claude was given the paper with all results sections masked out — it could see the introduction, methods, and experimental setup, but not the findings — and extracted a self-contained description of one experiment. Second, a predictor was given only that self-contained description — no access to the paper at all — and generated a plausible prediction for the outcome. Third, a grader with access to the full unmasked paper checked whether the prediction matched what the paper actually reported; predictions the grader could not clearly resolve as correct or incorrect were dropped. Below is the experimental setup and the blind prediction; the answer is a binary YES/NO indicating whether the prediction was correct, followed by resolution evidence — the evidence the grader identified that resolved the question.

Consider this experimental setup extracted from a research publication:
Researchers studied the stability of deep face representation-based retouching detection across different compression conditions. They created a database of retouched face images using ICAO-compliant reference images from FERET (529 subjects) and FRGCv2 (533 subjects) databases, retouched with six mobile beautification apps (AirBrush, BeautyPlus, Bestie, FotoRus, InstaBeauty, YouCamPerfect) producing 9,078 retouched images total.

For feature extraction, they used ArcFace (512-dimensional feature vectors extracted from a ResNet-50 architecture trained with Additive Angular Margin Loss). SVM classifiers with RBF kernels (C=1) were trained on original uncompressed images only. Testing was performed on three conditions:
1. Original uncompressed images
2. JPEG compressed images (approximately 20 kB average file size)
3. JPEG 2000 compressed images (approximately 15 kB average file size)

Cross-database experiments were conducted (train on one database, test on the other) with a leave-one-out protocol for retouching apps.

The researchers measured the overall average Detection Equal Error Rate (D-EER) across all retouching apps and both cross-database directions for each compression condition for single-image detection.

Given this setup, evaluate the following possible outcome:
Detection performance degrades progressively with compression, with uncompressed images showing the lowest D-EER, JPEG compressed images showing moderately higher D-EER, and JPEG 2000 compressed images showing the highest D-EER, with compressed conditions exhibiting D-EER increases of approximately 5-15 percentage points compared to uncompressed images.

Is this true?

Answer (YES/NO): NO